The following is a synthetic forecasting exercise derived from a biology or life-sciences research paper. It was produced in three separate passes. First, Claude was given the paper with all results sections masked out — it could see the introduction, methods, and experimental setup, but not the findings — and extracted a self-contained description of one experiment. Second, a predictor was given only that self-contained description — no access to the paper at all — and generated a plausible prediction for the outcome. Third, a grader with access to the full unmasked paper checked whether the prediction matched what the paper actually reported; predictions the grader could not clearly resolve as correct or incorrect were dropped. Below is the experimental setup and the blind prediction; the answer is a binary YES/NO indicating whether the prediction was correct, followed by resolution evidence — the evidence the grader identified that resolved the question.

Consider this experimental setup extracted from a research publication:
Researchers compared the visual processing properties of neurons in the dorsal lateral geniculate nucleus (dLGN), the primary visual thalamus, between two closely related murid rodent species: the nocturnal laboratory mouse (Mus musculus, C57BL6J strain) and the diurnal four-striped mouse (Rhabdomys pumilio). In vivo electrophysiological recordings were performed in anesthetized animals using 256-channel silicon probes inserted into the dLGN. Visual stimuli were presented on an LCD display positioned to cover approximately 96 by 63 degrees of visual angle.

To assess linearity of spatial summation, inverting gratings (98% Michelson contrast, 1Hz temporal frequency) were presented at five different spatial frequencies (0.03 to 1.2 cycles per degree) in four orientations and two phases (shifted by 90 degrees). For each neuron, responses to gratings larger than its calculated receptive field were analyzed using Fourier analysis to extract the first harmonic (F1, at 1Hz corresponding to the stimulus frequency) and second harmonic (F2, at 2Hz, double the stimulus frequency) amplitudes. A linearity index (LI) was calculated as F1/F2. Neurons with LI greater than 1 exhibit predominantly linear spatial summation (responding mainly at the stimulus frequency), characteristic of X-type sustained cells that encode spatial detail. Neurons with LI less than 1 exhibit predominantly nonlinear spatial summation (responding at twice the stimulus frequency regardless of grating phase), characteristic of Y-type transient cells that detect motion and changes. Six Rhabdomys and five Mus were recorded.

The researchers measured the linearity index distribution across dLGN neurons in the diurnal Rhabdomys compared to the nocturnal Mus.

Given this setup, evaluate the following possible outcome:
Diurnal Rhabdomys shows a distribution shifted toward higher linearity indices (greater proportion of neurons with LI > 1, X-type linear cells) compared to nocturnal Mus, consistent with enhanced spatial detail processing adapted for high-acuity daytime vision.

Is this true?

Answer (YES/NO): NO